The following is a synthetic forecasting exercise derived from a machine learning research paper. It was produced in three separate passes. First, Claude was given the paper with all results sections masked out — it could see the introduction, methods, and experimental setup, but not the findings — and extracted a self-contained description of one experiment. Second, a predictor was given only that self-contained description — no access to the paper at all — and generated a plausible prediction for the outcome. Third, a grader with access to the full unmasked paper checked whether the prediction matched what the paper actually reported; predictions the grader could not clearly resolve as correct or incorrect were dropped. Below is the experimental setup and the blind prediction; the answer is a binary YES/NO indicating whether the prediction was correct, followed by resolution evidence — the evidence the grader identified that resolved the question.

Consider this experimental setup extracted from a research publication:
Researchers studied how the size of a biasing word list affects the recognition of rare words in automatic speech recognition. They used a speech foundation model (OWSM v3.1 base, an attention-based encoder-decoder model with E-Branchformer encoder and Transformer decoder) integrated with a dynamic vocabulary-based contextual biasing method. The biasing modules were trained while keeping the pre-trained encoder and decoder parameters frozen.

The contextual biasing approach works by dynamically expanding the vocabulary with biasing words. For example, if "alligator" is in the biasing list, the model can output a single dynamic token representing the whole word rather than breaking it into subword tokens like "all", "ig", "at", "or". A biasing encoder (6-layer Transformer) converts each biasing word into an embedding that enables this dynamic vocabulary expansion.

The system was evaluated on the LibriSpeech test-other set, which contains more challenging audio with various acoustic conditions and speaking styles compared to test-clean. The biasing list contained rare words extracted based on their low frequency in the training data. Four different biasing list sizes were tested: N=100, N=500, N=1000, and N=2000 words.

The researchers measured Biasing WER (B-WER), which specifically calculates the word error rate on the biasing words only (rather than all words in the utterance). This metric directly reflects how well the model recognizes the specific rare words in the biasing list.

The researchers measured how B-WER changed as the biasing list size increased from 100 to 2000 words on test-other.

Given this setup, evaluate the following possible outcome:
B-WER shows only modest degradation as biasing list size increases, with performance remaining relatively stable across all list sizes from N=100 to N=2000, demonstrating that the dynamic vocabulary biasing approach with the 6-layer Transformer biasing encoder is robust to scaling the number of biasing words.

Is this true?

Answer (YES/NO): NO